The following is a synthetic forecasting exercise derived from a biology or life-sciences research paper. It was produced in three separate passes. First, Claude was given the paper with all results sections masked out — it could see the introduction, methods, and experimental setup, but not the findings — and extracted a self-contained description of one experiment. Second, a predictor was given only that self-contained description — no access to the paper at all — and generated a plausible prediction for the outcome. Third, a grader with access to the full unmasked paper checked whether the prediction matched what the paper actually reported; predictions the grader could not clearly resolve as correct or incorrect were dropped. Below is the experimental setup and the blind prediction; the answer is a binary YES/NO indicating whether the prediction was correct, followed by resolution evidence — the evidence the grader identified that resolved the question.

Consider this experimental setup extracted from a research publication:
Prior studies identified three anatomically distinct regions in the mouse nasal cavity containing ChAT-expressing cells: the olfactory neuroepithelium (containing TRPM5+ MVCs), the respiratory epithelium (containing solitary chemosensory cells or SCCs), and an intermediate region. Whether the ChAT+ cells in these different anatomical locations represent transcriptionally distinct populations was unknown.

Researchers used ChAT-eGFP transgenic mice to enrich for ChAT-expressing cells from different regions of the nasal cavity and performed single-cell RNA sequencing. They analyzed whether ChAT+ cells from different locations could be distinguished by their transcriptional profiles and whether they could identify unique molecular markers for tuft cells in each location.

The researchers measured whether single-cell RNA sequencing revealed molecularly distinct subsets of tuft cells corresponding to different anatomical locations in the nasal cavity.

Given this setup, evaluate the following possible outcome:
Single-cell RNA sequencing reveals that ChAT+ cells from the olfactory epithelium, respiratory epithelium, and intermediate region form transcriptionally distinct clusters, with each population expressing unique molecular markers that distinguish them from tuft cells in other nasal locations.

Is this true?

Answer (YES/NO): YES